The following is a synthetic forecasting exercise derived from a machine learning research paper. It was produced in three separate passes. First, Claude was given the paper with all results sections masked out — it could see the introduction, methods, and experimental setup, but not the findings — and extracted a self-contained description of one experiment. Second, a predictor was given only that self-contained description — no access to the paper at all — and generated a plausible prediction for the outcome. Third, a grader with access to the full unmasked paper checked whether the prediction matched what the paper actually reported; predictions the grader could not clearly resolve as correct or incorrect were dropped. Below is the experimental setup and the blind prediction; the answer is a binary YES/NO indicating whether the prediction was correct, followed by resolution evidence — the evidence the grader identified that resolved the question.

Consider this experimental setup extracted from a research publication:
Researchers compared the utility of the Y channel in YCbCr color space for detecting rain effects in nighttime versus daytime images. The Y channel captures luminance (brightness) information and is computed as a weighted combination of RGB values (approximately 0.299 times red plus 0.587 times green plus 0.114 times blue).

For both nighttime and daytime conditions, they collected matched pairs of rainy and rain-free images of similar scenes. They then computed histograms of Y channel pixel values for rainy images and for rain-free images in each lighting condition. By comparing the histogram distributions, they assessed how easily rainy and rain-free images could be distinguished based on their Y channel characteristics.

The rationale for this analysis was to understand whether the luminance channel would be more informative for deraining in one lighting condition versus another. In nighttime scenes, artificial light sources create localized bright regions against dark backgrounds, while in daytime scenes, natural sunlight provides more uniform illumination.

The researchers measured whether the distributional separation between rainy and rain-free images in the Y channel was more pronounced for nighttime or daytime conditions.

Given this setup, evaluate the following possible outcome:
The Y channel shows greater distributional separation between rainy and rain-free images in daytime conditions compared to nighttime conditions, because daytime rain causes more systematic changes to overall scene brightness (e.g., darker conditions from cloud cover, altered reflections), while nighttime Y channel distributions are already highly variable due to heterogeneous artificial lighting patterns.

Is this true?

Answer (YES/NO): NO